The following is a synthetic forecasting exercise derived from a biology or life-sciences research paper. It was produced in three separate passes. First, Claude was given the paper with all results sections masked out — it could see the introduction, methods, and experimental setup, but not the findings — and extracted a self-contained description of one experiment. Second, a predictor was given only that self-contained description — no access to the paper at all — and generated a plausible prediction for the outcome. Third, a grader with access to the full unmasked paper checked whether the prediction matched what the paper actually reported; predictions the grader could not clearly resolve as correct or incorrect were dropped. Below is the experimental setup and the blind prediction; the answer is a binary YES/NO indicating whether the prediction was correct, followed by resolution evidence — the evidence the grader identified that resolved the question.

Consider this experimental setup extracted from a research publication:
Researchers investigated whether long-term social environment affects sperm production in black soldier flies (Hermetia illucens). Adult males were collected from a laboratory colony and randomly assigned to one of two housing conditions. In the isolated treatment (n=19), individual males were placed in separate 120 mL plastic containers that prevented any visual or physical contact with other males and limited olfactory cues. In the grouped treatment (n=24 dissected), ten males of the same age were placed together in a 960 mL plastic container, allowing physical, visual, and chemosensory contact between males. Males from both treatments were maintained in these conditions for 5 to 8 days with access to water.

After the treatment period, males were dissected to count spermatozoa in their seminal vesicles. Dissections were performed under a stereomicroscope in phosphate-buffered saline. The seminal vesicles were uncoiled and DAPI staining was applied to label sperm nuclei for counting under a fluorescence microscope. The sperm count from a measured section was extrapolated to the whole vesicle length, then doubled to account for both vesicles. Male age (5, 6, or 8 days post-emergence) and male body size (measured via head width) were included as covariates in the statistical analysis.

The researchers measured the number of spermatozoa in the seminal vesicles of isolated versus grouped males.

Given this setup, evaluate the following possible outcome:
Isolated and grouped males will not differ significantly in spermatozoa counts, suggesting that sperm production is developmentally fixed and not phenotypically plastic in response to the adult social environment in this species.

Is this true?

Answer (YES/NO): NO